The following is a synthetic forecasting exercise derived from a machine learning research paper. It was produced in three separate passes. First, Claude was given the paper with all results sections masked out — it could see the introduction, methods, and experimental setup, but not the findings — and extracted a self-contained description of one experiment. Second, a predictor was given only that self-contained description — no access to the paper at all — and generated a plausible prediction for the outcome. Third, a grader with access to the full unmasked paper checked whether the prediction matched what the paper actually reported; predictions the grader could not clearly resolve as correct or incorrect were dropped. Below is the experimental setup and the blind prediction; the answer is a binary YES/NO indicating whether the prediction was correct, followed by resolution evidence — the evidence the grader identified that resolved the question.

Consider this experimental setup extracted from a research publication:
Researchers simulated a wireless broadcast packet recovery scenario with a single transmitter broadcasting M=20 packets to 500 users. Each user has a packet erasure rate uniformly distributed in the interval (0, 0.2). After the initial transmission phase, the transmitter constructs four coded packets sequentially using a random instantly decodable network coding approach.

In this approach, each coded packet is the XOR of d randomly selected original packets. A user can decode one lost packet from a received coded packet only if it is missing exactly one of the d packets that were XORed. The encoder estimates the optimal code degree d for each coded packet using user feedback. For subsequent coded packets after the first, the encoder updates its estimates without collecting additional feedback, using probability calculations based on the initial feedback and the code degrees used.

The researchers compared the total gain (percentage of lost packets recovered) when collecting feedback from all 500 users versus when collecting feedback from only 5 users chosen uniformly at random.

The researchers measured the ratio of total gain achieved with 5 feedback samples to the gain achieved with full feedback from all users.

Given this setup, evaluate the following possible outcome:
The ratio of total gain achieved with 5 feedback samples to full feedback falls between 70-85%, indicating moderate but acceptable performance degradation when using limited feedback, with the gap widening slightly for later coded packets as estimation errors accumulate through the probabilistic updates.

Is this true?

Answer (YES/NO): NO